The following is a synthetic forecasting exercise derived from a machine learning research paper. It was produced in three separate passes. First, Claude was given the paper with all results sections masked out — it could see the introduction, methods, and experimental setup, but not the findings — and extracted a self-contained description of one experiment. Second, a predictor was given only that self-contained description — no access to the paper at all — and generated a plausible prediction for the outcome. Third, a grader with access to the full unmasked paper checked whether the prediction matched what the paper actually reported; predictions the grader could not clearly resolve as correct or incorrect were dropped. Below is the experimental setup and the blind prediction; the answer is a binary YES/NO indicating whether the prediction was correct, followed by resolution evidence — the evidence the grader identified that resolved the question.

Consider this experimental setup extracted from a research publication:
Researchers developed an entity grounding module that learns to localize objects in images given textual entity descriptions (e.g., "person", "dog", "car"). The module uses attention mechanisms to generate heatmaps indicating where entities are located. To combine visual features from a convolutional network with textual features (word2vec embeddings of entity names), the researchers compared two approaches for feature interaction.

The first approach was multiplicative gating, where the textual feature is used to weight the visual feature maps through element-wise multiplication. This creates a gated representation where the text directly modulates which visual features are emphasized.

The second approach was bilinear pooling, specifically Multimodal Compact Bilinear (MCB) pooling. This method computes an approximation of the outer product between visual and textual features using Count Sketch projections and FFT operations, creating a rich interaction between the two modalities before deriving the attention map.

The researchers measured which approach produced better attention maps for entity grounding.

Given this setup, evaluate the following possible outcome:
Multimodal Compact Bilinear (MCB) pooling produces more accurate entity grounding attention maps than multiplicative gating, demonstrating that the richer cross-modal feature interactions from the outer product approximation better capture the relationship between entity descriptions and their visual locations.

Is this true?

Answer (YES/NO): YES